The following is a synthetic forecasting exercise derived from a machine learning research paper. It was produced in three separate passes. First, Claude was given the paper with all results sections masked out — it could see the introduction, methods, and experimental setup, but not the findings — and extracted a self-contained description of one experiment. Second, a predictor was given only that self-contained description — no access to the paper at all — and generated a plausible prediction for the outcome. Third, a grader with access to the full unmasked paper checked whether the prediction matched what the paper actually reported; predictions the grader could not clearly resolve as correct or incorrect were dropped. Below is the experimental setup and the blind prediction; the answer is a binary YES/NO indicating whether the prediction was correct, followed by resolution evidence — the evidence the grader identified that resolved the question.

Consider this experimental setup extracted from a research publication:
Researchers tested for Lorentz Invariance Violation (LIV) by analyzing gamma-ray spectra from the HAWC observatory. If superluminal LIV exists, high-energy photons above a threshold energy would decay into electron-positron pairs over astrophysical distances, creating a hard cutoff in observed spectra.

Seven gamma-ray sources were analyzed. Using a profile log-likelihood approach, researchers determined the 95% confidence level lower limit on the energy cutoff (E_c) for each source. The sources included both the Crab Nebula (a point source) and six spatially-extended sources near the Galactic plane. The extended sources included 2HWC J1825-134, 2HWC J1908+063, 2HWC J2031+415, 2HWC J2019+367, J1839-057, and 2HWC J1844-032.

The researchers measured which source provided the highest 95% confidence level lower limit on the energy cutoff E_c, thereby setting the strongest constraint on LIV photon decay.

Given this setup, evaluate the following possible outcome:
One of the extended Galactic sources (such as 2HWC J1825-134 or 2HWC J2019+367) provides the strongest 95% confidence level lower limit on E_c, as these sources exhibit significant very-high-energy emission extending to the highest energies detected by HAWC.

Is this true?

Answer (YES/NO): YES